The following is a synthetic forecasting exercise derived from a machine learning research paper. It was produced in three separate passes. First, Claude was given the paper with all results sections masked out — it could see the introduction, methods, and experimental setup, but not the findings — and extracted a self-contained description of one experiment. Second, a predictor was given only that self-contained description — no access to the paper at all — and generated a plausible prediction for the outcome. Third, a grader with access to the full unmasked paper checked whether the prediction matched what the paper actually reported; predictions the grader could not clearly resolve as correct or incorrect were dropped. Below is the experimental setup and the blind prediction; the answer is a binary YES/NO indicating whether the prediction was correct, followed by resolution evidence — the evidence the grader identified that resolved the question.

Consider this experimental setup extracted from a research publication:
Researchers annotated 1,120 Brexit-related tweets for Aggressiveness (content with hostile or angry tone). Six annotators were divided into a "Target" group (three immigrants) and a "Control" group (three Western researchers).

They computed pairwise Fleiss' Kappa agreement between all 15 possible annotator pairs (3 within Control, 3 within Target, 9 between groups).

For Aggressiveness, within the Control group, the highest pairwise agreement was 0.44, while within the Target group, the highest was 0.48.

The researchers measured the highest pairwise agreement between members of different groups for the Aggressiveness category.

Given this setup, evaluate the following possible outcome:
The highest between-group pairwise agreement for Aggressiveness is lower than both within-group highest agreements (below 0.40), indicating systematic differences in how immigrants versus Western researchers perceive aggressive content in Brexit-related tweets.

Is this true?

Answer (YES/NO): YES